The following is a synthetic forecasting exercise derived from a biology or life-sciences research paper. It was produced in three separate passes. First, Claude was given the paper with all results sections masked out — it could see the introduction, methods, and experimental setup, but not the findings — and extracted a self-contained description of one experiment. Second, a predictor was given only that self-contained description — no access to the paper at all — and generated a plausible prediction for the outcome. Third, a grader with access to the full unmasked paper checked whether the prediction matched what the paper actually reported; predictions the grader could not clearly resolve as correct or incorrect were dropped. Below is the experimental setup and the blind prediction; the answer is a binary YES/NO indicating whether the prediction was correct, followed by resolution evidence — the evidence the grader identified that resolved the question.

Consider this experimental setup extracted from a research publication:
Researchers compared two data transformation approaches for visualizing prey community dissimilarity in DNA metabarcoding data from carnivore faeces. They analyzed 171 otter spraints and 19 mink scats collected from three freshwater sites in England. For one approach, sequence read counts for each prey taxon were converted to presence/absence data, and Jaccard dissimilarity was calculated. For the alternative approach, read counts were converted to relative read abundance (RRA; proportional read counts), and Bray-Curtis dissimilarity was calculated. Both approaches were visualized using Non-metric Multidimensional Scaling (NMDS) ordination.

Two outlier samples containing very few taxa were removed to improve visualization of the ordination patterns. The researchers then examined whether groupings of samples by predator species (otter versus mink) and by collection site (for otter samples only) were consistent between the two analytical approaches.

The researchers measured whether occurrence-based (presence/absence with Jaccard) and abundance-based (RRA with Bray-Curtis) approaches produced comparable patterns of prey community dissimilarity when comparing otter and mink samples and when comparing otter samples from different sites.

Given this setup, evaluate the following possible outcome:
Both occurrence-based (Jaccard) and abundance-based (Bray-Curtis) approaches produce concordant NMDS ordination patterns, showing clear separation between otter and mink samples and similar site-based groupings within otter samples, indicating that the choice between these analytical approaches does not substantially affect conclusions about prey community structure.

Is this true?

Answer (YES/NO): YES